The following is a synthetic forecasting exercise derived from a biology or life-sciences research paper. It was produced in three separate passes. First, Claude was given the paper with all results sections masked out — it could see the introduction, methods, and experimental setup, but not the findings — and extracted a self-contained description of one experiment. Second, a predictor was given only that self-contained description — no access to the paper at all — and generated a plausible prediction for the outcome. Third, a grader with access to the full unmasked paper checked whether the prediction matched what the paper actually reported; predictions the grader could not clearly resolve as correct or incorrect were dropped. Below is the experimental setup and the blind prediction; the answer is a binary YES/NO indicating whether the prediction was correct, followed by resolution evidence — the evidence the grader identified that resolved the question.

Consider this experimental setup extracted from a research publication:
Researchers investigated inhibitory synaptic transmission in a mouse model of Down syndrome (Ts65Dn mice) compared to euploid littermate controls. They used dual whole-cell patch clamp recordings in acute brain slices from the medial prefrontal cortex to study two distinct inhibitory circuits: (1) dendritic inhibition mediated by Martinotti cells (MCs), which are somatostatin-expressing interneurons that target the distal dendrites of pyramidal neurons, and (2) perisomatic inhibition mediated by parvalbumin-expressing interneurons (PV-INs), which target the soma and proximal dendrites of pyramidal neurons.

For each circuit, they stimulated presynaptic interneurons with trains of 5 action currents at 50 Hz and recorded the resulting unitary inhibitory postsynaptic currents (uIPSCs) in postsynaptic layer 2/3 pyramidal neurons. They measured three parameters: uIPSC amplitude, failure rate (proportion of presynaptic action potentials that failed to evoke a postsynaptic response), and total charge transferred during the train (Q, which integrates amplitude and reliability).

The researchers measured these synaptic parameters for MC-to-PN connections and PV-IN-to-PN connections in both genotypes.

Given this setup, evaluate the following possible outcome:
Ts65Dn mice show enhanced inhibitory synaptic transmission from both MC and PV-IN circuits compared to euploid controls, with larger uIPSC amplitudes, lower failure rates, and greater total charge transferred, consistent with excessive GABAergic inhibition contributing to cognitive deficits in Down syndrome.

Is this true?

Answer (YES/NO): NO